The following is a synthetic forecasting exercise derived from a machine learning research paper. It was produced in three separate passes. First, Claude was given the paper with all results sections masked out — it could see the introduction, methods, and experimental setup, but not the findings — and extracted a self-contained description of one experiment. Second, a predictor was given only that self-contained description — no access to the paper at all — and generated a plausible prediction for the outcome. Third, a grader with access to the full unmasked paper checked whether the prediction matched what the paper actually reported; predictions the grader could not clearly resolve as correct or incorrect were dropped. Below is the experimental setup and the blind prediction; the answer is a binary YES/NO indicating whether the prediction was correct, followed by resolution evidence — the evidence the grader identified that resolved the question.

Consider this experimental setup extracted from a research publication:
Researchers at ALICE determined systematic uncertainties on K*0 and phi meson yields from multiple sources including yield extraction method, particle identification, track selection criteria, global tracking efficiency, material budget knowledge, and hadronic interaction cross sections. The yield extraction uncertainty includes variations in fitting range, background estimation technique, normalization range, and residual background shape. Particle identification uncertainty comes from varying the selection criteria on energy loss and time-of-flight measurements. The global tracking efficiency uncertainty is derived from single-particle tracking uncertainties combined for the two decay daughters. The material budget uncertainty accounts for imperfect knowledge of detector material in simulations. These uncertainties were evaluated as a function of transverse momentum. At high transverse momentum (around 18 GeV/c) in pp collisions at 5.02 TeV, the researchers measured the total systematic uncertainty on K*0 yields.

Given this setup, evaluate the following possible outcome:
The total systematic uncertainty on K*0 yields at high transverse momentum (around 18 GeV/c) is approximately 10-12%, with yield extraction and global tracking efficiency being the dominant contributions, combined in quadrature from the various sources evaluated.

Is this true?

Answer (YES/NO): NO